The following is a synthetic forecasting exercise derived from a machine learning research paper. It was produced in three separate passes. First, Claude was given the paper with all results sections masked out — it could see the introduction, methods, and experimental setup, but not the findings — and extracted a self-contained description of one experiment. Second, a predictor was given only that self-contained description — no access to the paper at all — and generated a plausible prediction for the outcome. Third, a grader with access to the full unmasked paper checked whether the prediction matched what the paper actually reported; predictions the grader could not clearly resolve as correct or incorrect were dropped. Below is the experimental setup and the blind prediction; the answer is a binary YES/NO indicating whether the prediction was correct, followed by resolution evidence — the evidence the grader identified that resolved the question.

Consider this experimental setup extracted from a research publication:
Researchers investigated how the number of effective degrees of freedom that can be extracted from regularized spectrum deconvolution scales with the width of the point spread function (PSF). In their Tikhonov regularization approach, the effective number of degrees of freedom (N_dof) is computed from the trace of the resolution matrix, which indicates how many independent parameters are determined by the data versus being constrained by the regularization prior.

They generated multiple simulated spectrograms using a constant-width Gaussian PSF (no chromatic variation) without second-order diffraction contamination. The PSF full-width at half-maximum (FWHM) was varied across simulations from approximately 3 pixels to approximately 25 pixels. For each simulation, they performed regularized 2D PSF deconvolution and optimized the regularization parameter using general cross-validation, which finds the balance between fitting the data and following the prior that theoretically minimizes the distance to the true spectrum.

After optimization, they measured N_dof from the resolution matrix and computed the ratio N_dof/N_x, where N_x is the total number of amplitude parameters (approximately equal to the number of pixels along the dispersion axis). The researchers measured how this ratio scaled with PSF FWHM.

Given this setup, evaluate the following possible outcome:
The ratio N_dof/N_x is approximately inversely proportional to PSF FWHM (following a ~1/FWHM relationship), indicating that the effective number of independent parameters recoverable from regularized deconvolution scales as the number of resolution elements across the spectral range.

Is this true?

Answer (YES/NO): YES